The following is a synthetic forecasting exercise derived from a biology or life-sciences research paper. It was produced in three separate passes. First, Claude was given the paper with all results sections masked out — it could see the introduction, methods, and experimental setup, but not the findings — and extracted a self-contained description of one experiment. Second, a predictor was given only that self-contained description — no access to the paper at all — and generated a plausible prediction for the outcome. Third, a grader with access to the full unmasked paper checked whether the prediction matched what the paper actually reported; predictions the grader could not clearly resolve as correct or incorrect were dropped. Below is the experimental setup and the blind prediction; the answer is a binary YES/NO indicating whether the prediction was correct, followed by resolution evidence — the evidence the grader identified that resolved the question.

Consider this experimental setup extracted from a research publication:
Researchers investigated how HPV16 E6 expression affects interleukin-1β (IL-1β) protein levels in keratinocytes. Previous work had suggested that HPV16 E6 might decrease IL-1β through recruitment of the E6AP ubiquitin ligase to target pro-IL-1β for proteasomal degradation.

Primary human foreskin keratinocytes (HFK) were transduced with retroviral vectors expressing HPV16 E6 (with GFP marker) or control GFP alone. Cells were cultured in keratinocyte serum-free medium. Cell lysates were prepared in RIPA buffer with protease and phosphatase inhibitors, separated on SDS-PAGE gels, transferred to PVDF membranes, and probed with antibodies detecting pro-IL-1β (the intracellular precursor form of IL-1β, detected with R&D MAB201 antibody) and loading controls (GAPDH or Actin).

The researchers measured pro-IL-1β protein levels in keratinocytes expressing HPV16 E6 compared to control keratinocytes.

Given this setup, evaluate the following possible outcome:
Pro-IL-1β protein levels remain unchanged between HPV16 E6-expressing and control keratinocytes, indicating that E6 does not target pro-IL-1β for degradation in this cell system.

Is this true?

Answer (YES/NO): NO